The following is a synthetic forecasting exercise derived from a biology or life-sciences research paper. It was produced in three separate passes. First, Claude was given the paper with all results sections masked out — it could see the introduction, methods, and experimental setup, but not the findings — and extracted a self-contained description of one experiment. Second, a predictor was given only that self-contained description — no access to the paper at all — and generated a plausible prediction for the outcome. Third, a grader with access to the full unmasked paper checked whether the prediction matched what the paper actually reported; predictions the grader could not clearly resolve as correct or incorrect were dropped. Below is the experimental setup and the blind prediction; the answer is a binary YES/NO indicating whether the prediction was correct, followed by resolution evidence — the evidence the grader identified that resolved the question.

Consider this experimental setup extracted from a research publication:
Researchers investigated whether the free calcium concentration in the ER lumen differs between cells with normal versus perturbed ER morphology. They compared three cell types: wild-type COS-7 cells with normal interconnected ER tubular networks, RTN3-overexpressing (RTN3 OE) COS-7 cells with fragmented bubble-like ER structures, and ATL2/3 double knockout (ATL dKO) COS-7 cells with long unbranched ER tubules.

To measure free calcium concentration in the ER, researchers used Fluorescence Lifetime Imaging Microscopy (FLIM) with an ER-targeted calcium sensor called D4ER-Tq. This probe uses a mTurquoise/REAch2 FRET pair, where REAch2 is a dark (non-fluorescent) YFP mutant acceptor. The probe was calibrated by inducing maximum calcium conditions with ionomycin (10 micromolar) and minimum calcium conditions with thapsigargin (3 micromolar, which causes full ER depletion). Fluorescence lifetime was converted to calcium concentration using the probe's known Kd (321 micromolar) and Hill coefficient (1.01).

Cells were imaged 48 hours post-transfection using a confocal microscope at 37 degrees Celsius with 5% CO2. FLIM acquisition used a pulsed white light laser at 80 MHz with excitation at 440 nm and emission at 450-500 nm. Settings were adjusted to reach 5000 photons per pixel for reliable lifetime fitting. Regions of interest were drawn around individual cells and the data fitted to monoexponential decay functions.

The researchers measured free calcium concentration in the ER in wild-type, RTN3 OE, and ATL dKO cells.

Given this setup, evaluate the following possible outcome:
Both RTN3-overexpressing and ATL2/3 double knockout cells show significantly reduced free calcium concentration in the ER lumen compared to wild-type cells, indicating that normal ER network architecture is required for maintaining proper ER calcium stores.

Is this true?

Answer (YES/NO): NO